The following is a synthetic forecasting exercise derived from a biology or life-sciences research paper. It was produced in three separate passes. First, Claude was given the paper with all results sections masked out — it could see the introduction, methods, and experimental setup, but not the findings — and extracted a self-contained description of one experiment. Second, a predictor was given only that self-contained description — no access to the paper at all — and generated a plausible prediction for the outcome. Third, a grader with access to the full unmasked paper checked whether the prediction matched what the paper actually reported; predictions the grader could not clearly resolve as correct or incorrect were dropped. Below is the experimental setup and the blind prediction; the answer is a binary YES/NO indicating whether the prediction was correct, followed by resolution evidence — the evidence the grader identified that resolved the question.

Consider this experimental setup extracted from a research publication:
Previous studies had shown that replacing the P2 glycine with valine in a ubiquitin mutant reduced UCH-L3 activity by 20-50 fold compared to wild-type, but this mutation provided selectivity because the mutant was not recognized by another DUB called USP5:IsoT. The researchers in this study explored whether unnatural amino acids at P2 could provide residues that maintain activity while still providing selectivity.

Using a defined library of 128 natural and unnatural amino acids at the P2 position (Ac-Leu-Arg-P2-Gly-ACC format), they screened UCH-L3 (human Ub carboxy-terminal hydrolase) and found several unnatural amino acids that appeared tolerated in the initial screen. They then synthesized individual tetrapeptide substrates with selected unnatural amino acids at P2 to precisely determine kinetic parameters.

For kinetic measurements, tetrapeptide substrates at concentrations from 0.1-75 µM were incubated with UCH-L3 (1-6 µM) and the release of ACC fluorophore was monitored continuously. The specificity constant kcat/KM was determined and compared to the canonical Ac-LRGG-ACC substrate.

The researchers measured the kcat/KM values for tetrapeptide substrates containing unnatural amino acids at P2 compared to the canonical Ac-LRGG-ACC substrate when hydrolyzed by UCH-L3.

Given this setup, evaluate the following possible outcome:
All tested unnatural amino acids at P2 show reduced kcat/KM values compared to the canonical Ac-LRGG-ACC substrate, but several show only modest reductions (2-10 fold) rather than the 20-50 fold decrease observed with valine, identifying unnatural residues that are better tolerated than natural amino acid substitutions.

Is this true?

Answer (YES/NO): NO